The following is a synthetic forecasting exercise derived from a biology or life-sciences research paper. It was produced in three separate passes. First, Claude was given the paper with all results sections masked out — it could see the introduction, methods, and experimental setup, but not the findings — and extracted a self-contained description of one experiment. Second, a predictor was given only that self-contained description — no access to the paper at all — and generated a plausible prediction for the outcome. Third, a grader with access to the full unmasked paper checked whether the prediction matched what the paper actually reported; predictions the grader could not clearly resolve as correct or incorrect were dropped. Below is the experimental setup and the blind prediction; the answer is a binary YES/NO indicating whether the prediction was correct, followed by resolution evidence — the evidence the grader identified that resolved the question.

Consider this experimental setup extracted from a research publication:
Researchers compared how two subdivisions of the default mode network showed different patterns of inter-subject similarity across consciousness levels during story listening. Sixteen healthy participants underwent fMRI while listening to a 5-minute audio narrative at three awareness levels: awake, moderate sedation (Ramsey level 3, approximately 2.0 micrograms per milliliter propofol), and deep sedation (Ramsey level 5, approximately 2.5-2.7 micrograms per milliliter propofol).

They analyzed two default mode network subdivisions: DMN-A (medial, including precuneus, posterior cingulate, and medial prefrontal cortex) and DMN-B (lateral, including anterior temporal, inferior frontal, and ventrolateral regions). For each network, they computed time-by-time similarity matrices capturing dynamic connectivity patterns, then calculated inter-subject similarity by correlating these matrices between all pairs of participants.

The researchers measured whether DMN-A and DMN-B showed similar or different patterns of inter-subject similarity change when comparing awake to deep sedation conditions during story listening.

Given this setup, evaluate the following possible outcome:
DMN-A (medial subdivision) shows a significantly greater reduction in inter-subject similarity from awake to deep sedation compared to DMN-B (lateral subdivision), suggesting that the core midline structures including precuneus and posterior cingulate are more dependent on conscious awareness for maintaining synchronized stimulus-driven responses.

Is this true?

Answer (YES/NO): NO